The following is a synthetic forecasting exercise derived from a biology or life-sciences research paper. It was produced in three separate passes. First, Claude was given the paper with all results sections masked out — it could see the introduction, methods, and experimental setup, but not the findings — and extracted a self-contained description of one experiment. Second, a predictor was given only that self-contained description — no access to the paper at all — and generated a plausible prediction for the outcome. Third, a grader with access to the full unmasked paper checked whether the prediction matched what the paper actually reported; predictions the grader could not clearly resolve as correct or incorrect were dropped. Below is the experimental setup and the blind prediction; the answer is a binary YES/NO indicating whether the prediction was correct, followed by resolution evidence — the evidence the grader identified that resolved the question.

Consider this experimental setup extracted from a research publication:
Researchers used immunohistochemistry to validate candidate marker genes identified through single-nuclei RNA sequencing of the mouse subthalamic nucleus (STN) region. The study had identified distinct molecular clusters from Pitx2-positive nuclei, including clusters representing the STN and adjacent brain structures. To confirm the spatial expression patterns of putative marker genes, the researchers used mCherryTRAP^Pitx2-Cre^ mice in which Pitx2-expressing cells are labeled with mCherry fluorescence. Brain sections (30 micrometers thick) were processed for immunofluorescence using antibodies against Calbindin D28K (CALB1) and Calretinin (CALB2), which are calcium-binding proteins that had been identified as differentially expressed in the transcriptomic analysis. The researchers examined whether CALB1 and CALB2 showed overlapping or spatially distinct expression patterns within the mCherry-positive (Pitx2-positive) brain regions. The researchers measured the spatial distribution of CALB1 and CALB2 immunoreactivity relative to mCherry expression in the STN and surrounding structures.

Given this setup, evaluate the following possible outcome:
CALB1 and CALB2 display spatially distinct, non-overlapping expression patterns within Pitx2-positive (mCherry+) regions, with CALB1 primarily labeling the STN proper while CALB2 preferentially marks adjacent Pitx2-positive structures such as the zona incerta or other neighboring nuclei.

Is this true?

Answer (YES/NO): NO